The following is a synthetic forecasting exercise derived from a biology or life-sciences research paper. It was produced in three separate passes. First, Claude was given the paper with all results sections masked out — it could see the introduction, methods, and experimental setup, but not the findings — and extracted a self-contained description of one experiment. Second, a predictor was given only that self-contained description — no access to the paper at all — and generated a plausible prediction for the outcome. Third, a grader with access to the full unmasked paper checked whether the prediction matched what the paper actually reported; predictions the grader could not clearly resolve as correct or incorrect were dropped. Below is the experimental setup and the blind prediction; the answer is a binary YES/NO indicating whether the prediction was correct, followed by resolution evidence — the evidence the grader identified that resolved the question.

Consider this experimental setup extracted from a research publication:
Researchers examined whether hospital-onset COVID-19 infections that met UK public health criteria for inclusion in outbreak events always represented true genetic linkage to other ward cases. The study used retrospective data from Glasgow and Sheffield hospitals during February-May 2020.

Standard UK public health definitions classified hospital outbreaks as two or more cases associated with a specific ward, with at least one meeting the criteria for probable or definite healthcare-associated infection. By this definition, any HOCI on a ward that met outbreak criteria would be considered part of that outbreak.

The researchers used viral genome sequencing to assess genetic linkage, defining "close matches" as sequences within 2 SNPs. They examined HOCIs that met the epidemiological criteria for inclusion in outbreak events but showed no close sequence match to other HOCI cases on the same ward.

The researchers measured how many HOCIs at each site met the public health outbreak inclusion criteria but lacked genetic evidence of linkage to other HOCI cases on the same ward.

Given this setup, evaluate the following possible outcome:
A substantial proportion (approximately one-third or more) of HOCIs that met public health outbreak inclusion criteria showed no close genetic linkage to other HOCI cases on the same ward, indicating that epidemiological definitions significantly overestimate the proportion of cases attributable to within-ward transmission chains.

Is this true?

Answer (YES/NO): NO